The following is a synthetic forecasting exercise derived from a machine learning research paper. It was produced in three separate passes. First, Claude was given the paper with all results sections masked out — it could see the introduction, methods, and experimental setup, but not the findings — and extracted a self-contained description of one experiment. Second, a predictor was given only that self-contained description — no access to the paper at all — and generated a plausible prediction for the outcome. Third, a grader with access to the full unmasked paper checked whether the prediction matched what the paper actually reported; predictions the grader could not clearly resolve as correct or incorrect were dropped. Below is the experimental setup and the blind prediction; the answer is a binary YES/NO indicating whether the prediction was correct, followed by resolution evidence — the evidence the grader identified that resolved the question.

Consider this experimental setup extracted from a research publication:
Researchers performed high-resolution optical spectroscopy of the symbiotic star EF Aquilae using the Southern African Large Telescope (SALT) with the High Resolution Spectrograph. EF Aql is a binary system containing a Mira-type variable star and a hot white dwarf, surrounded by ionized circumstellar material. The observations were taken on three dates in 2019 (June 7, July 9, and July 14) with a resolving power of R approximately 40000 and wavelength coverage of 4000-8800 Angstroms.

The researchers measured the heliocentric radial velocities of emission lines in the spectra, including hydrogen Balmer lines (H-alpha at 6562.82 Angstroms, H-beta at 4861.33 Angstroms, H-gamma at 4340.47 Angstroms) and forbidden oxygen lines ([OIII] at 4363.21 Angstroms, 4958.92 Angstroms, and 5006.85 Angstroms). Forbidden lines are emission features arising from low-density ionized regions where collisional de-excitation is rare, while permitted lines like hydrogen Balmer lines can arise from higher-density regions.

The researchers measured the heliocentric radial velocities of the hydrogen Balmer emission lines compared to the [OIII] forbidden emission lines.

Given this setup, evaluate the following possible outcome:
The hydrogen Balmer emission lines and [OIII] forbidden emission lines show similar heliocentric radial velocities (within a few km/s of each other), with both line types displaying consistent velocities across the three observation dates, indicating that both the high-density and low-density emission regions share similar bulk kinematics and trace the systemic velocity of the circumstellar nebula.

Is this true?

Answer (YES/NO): NO